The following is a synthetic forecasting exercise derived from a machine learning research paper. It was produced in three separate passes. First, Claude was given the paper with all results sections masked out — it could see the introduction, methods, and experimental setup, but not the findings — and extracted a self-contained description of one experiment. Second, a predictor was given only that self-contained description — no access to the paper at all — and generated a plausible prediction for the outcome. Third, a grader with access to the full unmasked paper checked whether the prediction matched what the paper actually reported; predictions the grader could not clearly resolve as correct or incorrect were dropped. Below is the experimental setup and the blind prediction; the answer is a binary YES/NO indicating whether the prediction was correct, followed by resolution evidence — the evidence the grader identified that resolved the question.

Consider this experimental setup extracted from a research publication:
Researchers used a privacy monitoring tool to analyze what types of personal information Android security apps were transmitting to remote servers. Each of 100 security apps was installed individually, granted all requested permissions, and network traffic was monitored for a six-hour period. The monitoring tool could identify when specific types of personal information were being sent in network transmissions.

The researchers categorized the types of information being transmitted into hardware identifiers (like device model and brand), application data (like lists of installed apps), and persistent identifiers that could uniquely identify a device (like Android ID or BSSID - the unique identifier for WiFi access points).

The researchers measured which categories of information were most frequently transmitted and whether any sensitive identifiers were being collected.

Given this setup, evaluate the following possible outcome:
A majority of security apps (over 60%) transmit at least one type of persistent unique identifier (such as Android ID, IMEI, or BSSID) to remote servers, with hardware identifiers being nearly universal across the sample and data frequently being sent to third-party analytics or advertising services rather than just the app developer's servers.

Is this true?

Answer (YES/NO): NO